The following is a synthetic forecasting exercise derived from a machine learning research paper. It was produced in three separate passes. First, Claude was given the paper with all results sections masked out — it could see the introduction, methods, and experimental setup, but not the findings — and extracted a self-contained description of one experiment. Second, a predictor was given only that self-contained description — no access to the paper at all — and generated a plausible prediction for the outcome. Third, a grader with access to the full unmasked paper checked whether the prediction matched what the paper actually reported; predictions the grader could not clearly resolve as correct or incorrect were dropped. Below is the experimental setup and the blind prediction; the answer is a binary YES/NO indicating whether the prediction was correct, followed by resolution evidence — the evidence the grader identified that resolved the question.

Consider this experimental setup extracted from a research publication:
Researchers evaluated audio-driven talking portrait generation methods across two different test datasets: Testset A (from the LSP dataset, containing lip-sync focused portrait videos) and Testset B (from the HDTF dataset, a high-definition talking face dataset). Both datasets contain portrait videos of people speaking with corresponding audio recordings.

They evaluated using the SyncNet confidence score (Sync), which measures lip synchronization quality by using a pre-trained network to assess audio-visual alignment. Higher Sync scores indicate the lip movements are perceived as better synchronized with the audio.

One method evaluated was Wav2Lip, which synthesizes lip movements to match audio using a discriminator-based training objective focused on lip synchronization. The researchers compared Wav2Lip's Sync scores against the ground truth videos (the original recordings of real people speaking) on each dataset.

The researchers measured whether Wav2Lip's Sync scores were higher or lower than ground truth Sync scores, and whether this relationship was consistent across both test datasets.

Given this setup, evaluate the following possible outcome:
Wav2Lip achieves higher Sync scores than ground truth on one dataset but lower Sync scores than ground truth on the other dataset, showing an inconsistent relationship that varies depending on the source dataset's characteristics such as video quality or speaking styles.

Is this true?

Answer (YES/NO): YES